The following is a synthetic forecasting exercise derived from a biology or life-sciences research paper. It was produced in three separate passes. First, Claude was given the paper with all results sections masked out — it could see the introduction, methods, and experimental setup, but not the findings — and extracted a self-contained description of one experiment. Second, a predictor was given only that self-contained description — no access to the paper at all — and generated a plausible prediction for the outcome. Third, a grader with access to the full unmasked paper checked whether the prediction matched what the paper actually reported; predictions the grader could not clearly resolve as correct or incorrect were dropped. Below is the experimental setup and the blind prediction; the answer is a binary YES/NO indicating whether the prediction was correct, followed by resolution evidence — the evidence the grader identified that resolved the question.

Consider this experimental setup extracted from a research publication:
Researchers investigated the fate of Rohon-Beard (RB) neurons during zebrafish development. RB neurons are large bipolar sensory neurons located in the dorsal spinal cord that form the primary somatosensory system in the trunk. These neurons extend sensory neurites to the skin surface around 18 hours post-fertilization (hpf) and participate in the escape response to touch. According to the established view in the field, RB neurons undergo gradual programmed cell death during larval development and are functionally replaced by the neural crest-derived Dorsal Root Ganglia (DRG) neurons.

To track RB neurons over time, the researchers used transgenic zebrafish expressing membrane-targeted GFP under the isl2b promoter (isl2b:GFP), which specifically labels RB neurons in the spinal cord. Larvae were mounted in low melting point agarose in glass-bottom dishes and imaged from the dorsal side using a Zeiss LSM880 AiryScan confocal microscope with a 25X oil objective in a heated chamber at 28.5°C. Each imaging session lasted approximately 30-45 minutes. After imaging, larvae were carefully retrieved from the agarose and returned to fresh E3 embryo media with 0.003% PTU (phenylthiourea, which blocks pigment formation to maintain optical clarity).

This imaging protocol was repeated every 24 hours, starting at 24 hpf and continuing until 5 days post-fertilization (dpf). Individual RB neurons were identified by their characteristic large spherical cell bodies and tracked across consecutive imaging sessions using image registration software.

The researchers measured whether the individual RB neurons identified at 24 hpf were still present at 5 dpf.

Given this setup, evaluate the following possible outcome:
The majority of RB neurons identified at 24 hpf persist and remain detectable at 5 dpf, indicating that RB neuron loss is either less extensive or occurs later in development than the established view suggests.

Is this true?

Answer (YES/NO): YES